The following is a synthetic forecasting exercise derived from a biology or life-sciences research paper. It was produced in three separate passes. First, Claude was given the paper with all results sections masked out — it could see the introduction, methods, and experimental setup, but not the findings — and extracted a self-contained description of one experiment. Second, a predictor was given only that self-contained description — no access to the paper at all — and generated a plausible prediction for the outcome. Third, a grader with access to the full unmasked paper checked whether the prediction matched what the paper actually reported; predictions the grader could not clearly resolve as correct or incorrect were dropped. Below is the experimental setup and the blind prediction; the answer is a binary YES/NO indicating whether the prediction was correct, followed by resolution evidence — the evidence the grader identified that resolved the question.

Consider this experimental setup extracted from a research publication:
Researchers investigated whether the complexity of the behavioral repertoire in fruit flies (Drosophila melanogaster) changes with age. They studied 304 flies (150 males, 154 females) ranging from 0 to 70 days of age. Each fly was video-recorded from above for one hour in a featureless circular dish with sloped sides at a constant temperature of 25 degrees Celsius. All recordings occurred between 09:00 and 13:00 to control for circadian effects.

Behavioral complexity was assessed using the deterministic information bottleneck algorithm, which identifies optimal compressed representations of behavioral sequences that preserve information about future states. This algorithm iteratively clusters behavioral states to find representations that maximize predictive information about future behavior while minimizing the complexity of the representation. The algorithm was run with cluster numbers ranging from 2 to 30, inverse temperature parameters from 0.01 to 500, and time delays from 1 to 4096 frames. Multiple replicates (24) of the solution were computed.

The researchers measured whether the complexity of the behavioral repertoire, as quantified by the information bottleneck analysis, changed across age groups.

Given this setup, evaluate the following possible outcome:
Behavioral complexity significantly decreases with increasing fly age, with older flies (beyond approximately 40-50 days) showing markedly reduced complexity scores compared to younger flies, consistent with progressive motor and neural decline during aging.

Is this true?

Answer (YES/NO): NO